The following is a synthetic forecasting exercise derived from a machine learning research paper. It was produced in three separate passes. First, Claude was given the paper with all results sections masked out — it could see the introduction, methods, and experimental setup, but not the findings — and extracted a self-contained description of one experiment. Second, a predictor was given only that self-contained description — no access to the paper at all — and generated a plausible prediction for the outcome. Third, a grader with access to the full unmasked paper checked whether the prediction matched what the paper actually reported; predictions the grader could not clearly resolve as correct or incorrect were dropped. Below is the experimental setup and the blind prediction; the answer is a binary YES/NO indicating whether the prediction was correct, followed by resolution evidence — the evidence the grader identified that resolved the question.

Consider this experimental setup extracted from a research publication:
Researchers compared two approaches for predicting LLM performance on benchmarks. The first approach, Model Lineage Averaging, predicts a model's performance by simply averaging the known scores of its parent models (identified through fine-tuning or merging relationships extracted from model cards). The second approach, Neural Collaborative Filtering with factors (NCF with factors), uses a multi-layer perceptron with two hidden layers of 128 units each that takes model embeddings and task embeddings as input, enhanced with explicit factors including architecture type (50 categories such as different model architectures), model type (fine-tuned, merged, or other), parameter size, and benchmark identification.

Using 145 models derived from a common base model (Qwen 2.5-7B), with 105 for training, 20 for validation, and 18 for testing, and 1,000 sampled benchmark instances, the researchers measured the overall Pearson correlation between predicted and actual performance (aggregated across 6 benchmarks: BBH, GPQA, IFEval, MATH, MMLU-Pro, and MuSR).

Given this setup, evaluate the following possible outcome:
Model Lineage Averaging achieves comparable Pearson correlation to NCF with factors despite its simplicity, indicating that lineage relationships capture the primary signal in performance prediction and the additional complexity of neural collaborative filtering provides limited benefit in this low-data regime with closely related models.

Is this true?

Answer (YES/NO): NO